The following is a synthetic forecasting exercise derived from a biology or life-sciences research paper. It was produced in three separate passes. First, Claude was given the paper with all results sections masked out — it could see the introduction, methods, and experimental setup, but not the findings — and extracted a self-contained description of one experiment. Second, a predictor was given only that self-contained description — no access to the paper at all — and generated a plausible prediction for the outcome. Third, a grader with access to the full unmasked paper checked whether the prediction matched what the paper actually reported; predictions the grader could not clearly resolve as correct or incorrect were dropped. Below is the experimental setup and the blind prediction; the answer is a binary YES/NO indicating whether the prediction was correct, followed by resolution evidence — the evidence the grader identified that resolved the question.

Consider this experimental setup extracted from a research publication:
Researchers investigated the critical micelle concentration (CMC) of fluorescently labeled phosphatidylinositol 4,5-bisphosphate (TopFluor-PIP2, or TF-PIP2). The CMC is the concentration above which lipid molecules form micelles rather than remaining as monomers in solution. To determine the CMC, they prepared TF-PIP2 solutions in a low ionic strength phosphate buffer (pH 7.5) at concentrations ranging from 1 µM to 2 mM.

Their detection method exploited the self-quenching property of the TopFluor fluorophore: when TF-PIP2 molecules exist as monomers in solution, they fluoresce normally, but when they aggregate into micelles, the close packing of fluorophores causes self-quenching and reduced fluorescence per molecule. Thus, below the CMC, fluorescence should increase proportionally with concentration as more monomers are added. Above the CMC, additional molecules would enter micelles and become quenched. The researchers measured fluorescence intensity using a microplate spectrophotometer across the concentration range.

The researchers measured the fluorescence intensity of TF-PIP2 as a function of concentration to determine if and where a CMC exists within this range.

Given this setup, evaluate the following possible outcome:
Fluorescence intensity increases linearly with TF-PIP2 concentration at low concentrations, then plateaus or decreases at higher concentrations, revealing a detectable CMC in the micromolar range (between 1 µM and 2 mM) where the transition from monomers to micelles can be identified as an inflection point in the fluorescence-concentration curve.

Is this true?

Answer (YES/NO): YES